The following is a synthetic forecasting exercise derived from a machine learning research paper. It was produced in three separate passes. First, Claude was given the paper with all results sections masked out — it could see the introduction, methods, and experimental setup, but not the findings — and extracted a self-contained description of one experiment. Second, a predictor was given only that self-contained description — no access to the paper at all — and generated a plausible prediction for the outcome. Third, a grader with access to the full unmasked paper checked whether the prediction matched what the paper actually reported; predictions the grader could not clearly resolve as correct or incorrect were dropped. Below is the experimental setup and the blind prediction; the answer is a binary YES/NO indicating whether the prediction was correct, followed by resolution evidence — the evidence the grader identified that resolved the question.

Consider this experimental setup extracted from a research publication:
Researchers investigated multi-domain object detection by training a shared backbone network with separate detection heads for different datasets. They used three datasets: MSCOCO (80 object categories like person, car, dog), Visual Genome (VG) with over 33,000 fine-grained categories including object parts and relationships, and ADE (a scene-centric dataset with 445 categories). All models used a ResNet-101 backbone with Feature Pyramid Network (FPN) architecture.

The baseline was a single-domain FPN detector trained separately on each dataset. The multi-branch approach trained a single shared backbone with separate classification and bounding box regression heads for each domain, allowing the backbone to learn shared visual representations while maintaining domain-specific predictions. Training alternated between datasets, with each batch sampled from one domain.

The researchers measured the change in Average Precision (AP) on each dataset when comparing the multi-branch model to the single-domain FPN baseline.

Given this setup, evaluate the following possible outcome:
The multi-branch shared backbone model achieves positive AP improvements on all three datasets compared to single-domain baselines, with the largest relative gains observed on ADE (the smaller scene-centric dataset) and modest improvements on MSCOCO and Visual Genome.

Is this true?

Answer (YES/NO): YES